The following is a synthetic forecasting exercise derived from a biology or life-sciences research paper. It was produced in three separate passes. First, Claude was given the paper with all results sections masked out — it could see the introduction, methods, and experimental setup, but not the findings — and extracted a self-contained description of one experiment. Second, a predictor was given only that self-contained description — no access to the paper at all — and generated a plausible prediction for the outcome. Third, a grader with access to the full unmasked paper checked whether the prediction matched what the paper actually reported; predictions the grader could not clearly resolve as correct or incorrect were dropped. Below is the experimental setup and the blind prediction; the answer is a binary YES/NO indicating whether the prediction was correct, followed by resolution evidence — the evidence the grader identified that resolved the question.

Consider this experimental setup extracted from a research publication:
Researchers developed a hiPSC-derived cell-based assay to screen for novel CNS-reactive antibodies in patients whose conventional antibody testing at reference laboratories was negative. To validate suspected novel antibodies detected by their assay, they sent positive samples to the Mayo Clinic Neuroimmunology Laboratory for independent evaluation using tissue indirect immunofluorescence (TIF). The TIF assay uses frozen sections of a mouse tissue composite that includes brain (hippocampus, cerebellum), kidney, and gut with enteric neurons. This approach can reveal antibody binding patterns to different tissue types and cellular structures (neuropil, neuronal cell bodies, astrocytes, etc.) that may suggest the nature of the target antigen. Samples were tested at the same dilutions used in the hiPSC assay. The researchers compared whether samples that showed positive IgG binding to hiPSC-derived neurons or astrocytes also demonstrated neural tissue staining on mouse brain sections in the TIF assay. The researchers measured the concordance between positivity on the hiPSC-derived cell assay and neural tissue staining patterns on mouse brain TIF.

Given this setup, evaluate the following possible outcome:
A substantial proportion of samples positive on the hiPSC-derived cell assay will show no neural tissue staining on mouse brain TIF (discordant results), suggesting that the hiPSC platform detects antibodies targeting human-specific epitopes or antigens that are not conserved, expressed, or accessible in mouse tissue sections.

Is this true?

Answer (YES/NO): NO